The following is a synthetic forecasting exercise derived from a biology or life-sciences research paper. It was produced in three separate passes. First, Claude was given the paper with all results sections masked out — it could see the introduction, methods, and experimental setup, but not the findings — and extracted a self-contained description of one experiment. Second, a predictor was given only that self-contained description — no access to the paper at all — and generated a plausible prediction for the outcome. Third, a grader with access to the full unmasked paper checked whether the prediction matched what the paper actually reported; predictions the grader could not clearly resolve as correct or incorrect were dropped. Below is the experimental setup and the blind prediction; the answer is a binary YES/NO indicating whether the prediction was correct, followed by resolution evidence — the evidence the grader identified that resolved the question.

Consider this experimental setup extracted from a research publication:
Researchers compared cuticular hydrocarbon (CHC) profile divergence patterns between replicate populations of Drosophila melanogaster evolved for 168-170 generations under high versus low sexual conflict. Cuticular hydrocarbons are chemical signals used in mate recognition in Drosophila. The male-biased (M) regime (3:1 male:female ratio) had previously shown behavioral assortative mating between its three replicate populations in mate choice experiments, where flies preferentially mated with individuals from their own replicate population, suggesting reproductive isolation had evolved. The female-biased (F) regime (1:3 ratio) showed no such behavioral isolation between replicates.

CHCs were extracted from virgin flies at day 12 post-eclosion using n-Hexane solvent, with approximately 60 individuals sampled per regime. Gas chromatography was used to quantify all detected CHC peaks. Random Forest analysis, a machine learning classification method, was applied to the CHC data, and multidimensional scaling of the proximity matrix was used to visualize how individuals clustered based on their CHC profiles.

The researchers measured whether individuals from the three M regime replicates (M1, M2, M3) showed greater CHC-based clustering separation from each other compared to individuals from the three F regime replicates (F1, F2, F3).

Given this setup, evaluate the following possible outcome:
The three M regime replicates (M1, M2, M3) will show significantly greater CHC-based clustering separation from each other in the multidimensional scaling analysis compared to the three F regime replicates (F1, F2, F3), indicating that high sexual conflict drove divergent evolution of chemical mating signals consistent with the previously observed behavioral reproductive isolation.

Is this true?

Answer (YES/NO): NO